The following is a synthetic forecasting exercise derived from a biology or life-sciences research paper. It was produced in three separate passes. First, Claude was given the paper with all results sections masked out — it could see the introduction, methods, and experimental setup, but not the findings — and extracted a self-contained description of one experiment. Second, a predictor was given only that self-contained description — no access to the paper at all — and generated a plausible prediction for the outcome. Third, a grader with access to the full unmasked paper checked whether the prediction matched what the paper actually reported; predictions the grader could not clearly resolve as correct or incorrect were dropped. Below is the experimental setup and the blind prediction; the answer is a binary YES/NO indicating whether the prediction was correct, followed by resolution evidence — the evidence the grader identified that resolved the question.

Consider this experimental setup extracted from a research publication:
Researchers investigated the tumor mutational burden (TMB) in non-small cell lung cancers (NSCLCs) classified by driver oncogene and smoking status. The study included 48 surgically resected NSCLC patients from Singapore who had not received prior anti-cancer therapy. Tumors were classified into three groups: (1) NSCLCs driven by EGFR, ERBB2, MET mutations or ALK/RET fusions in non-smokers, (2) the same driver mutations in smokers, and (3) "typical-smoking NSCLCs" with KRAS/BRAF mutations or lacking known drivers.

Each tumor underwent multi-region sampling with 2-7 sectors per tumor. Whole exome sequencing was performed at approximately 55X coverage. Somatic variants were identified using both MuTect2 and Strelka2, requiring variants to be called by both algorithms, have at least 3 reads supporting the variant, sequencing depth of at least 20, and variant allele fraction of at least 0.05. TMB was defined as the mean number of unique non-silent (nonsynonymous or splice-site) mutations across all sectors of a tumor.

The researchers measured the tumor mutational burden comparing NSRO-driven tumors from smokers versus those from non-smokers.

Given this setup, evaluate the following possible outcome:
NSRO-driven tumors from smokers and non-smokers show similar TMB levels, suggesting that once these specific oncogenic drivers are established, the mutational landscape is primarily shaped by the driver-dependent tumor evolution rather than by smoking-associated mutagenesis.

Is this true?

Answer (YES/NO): YES